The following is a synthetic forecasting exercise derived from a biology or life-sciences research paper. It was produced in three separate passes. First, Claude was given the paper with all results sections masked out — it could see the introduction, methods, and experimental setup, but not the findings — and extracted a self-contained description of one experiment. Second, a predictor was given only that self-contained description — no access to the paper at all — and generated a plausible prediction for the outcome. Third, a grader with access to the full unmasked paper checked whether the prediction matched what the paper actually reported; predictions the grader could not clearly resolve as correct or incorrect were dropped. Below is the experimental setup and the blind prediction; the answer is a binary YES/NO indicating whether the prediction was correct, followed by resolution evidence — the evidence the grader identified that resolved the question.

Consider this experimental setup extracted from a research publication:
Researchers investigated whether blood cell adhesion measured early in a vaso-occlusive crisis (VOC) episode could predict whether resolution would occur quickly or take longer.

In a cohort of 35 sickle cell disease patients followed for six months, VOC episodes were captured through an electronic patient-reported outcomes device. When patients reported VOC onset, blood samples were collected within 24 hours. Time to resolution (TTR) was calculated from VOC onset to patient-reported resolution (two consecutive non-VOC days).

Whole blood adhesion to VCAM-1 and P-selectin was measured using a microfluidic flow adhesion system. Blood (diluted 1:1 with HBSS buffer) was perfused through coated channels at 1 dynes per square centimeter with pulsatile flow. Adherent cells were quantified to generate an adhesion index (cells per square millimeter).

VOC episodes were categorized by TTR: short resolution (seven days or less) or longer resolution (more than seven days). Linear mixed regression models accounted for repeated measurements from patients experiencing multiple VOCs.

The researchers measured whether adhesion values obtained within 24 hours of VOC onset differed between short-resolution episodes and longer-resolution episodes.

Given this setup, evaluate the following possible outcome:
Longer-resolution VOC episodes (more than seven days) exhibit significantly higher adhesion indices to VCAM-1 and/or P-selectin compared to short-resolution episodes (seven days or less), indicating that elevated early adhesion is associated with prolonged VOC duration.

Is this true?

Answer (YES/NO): NO